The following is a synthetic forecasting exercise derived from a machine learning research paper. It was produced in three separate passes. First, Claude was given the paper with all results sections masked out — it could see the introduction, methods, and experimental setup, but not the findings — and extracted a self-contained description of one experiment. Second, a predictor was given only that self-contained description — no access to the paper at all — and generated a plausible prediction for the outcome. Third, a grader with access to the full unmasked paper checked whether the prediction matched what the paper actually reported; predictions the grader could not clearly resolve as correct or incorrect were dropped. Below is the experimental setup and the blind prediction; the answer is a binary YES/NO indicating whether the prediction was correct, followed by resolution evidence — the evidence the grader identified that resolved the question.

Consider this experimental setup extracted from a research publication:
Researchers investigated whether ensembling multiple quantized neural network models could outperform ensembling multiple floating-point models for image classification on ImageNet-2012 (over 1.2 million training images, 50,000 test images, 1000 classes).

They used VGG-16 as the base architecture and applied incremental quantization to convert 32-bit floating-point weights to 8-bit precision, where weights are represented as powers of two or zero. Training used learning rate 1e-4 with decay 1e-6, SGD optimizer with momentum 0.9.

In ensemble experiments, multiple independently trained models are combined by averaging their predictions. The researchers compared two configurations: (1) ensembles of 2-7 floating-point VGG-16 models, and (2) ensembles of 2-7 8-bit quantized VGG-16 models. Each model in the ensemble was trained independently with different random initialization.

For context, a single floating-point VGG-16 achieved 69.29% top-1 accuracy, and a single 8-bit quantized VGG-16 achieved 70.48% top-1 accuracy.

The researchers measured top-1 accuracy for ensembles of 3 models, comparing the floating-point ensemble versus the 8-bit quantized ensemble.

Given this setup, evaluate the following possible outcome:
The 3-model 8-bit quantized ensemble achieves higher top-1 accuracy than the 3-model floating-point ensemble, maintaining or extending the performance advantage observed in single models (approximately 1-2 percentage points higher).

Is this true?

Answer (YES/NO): YES